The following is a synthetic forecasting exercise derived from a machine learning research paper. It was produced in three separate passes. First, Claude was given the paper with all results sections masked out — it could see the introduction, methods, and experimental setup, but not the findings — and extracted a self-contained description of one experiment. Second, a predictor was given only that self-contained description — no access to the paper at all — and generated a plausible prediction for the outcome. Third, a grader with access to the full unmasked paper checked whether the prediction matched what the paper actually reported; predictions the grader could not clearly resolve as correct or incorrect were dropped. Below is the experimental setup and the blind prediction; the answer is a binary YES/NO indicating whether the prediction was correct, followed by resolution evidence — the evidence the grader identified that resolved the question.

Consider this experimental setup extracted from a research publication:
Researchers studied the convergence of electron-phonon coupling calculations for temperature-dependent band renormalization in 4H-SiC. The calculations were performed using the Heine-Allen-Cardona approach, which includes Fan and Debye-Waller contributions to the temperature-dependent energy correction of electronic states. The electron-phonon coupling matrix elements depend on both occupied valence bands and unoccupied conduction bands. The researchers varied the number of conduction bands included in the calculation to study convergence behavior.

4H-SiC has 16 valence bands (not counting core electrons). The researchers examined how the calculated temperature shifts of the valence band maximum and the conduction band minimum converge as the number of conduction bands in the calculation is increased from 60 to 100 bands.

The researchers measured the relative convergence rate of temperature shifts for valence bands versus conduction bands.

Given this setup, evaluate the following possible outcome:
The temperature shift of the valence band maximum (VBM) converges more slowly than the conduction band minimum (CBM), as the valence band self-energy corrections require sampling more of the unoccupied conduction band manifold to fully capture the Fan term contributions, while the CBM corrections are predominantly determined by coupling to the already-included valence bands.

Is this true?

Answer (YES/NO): YES